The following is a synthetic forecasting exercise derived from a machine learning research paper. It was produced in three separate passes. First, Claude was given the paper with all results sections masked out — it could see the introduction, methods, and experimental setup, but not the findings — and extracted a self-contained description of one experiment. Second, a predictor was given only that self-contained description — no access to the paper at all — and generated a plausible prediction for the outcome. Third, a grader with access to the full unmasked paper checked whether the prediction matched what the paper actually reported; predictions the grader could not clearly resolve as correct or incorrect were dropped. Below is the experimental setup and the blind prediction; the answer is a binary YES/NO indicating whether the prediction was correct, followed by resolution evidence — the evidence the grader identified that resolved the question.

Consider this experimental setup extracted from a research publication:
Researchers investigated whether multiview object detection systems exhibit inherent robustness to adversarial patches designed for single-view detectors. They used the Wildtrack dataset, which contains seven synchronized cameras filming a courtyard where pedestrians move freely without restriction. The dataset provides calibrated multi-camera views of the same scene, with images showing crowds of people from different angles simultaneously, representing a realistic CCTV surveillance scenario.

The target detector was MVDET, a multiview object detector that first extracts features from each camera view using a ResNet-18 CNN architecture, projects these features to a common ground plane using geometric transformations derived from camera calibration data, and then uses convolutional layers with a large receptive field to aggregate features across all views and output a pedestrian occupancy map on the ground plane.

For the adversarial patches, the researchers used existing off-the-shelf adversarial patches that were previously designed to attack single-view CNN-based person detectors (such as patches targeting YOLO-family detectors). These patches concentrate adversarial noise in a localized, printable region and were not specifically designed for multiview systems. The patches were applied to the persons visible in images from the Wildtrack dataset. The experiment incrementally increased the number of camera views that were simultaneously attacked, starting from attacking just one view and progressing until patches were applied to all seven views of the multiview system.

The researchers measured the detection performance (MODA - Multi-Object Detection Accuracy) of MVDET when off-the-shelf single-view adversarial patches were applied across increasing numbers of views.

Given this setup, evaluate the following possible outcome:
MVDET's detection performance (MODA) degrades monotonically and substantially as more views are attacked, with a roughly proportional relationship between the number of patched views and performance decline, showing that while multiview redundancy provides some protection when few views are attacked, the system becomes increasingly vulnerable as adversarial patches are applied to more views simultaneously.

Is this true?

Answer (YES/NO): NO